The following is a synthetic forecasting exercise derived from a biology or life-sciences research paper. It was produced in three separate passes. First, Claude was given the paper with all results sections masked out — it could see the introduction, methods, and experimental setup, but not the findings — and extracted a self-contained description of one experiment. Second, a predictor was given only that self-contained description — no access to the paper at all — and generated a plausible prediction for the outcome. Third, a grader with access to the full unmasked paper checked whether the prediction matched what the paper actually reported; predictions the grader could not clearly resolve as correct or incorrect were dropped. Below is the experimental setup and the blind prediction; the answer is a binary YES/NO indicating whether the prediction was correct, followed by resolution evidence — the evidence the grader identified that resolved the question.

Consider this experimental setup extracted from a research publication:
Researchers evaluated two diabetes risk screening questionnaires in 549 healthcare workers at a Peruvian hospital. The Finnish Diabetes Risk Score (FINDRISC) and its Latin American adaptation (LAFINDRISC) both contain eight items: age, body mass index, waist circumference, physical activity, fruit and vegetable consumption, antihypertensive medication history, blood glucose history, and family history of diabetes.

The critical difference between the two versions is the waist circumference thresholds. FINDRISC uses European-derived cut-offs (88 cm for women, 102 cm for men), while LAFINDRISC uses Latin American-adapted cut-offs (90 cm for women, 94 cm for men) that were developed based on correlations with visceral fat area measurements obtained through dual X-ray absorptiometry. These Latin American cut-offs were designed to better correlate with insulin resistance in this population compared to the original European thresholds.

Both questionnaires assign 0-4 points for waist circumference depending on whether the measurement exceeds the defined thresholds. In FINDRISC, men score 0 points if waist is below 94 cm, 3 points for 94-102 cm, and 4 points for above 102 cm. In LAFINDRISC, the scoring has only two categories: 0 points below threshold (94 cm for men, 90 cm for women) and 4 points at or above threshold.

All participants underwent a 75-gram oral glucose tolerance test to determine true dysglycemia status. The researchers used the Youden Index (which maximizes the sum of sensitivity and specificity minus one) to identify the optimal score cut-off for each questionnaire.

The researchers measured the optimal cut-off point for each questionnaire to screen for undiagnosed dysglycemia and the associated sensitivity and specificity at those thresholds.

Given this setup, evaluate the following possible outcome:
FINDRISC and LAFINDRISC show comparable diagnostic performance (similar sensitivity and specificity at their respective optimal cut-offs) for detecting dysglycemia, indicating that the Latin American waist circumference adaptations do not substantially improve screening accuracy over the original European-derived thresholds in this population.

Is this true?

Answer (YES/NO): NO